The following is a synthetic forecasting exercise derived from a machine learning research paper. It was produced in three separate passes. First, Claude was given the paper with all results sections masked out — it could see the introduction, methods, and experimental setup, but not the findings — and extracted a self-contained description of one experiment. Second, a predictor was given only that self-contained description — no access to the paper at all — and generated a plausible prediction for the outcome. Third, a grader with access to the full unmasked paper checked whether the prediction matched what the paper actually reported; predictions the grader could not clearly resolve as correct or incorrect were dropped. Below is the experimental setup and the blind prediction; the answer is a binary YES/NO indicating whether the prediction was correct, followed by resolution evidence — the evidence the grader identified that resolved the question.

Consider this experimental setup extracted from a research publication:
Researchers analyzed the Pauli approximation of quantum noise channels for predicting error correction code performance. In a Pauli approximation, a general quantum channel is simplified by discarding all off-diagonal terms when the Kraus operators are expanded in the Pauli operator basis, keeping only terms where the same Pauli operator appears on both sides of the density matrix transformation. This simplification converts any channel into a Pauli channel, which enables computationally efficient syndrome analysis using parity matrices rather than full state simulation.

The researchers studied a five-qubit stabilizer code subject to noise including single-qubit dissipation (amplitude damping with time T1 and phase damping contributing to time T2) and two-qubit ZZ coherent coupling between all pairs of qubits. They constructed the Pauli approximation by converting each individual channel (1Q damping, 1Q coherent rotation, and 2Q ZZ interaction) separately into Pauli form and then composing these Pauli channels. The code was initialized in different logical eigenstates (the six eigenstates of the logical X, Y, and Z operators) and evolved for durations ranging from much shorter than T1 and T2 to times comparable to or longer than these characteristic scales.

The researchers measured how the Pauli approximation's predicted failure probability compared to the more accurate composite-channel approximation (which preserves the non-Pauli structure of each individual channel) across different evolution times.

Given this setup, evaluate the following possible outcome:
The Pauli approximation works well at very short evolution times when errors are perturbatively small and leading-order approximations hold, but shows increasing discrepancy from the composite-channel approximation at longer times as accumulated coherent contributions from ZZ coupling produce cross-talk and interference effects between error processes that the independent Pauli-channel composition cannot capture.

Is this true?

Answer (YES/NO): YES